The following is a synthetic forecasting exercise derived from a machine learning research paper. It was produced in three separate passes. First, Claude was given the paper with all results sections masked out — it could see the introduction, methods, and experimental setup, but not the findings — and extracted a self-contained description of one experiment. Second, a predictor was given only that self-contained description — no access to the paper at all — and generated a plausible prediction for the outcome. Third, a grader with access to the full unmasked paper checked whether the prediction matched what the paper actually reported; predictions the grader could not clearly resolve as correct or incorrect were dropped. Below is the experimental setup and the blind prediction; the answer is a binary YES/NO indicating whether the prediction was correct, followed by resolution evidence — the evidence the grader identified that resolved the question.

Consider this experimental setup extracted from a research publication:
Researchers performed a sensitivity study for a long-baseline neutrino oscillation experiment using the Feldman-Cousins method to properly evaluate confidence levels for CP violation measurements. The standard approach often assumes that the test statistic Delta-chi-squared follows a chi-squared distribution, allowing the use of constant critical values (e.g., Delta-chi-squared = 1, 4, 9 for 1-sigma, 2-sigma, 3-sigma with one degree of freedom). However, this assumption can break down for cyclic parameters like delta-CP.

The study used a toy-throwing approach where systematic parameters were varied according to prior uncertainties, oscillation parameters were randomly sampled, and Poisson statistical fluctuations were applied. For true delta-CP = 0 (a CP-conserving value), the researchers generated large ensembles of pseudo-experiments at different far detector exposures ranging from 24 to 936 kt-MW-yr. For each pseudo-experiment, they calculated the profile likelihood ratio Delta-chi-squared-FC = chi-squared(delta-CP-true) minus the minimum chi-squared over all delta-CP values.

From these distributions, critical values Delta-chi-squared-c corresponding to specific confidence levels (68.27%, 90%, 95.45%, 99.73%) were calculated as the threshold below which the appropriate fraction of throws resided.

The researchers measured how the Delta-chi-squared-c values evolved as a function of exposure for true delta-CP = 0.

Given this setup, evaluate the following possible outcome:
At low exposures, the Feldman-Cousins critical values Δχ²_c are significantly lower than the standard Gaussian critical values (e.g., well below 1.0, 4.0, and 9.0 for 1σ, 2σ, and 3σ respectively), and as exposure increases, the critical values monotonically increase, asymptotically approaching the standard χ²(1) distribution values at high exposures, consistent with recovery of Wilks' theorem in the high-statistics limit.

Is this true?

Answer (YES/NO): NO